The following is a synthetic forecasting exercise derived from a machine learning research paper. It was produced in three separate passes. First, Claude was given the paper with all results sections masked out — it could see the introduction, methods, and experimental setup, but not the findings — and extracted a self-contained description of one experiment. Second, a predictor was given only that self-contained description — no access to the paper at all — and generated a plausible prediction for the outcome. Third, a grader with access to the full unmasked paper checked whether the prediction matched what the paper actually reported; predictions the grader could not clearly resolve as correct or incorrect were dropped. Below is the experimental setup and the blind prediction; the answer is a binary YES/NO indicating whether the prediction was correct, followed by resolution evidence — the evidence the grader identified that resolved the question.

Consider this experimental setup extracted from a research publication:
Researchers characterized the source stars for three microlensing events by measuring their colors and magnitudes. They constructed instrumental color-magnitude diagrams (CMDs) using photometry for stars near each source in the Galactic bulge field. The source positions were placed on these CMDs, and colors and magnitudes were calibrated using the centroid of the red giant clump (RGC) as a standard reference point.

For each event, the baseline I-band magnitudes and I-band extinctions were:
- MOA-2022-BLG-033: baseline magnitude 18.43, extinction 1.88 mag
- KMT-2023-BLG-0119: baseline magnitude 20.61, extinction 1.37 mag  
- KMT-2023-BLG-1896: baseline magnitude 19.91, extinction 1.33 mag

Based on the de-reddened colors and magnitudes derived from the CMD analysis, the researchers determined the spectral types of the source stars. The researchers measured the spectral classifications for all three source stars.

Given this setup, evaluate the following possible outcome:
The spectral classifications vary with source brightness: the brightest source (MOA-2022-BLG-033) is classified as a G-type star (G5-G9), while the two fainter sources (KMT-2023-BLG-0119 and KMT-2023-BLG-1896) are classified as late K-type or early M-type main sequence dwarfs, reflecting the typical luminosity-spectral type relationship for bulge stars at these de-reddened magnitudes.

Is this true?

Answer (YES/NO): NO